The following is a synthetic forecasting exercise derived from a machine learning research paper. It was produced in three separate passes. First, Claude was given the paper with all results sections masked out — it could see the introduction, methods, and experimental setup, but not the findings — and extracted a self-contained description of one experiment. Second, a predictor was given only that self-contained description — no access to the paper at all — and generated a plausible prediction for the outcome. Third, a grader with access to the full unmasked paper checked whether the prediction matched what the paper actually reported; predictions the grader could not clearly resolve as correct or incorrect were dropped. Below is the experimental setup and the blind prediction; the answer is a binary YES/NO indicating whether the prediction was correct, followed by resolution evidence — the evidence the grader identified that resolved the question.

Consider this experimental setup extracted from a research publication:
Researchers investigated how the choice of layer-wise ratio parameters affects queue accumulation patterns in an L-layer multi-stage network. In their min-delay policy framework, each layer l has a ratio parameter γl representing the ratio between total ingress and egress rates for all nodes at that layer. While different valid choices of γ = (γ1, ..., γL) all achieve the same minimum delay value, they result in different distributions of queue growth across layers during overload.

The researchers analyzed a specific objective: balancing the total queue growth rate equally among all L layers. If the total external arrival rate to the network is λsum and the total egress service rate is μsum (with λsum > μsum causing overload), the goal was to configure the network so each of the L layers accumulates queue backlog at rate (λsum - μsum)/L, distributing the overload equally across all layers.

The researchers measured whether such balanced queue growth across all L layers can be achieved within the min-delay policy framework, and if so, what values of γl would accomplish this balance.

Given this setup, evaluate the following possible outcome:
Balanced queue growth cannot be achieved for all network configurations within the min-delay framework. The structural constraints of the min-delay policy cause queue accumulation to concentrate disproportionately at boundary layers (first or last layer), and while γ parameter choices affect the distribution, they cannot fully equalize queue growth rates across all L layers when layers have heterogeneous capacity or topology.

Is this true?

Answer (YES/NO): NO